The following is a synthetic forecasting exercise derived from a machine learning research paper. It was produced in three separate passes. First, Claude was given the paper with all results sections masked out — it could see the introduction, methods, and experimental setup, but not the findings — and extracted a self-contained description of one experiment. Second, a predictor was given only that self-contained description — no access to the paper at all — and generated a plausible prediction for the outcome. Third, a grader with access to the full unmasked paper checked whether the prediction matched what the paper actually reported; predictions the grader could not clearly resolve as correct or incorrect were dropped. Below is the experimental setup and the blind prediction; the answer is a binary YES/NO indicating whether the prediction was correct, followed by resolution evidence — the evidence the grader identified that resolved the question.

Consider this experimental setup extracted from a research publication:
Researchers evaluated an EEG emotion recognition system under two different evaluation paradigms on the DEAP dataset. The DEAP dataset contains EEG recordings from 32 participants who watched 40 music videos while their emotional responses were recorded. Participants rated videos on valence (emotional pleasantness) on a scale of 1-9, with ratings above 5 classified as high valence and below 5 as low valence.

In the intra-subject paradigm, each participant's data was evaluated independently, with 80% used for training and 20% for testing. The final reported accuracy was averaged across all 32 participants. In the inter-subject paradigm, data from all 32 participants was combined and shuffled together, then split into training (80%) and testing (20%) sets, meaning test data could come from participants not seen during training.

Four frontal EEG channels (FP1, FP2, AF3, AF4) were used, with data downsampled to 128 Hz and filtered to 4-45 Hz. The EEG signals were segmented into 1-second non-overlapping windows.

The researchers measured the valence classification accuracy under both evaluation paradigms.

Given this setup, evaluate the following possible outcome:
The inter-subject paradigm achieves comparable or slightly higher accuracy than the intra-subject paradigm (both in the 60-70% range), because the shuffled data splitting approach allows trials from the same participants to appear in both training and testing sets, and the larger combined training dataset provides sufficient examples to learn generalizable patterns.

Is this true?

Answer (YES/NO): NO